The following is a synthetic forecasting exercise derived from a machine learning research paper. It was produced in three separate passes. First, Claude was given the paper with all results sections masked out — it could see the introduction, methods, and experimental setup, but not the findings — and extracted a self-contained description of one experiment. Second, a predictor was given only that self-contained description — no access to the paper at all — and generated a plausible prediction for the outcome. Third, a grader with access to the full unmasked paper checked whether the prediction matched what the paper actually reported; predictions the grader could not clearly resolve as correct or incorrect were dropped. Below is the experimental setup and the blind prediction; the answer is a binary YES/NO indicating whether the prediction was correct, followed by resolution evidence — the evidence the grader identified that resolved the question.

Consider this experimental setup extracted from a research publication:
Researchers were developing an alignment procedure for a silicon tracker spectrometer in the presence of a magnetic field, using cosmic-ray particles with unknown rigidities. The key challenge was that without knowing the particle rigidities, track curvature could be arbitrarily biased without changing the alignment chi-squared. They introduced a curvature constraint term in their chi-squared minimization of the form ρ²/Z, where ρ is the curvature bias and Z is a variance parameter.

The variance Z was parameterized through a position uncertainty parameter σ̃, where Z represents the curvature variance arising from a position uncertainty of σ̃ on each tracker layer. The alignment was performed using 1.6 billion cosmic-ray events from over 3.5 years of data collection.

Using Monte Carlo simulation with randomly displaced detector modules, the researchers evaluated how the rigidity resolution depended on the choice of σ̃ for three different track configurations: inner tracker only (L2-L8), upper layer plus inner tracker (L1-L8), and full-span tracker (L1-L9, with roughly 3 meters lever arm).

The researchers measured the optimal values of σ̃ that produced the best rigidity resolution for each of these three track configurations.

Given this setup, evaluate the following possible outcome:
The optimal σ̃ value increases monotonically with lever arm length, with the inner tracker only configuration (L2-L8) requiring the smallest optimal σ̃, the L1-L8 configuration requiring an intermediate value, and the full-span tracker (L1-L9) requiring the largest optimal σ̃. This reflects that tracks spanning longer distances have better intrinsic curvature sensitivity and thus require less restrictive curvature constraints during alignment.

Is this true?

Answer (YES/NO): YES